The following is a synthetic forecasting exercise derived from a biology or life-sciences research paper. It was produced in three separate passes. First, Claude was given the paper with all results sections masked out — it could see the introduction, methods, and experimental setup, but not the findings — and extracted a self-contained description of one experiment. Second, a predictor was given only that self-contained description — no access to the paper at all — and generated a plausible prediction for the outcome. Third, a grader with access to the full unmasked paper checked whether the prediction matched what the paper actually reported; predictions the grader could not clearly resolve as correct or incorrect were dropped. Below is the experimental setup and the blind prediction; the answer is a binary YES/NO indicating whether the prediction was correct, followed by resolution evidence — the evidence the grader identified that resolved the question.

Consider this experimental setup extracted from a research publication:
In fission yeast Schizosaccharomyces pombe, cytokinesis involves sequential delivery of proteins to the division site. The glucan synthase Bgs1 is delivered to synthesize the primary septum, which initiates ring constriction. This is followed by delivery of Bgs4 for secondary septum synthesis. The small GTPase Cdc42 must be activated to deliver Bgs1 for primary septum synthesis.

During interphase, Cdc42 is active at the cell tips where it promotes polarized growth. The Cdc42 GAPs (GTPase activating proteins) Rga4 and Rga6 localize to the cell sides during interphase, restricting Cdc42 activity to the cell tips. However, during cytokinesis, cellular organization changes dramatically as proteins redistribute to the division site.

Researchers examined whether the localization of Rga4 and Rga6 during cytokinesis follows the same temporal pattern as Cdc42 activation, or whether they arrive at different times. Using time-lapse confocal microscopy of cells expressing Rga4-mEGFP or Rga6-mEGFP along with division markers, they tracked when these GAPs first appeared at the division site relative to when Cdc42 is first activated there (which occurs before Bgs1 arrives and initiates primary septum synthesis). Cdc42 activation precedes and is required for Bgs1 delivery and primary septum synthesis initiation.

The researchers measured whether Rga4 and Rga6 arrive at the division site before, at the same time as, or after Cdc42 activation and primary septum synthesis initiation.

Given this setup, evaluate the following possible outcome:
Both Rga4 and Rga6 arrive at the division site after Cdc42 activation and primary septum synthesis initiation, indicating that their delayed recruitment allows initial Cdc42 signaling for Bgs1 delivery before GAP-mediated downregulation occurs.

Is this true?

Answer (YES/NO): YES